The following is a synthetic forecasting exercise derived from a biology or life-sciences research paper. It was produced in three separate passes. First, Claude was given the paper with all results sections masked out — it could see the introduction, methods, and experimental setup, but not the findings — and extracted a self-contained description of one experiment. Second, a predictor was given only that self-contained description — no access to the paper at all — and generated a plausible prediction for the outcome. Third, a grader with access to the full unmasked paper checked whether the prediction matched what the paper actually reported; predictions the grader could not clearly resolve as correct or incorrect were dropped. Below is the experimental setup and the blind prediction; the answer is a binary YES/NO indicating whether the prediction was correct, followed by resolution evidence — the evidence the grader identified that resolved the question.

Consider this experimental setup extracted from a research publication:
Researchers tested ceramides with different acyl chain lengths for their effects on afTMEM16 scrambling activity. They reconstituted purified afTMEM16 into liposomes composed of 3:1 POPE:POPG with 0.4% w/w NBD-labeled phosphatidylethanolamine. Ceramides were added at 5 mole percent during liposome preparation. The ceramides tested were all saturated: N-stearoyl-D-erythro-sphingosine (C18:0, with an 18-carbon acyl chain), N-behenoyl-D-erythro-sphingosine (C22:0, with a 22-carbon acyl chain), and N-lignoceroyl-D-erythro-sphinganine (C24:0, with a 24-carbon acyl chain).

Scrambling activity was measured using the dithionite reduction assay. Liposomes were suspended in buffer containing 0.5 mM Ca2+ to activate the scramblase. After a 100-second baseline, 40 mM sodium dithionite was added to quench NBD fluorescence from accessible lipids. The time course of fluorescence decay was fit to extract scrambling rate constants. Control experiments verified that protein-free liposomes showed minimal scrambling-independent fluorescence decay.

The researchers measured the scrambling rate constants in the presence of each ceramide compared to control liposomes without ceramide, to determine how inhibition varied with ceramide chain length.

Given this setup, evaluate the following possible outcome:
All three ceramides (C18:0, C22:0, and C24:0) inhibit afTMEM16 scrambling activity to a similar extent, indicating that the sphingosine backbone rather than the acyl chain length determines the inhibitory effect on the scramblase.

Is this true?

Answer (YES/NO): NO